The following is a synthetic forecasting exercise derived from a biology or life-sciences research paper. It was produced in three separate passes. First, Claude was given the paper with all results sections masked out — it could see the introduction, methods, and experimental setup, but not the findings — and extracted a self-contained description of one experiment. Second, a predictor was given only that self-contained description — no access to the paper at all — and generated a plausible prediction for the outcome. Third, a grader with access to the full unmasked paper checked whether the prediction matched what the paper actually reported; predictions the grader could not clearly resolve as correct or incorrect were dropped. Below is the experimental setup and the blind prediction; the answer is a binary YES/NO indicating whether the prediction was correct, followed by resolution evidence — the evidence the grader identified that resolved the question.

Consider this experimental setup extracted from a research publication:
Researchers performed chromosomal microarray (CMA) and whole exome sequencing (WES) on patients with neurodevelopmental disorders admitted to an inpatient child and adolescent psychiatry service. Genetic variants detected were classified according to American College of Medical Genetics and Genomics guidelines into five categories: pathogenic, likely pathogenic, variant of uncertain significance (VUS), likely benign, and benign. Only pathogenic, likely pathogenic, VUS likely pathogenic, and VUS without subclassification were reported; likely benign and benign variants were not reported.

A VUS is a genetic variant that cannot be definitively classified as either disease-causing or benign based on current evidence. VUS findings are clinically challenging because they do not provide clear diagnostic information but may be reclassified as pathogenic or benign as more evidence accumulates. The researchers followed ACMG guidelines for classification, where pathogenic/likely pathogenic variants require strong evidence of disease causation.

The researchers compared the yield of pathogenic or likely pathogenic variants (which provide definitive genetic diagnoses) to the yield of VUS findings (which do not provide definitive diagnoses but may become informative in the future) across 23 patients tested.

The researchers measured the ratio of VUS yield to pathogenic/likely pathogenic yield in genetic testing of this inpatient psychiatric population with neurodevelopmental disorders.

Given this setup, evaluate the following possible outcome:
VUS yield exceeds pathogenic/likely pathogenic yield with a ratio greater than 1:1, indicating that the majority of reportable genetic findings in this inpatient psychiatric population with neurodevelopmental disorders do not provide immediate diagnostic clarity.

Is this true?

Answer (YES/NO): YES